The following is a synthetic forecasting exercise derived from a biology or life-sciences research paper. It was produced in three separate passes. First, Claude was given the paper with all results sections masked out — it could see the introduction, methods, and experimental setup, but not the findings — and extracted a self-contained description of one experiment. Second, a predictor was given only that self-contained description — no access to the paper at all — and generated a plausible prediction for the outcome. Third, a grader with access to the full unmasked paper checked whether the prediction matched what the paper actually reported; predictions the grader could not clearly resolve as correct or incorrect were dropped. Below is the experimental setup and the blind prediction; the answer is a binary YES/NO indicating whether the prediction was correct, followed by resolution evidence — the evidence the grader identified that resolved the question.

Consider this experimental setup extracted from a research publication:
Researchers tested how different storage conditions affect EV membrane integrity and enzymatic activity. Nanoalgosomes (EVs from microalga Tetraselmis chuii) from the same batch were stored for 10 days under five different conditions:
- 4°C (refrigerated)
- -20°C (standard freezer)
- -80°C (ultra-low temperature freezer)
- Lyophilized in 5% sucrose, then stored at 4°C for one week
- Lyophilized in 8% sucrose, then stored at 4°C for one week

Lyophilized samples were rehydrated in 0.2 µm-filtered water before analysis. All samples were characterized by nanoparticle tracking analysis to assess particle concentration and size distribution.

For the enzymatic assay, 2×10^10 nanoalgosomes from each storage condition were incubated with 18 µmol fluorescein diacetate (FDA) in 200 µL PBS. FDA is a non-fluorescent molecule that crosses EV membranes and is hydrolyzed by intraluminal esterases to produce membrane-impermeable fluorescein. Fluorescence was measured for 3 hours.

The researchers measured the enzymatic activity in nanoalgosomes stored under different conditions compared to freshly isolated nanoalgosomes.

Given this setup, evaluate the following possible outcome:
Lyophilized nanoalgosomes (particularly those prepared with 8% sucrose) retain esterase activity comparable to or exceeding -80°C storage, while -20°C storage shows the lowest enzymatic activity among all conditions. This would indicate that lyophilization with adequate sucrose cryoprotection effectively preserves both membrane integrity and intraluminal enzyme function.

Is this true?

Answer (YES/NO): NO